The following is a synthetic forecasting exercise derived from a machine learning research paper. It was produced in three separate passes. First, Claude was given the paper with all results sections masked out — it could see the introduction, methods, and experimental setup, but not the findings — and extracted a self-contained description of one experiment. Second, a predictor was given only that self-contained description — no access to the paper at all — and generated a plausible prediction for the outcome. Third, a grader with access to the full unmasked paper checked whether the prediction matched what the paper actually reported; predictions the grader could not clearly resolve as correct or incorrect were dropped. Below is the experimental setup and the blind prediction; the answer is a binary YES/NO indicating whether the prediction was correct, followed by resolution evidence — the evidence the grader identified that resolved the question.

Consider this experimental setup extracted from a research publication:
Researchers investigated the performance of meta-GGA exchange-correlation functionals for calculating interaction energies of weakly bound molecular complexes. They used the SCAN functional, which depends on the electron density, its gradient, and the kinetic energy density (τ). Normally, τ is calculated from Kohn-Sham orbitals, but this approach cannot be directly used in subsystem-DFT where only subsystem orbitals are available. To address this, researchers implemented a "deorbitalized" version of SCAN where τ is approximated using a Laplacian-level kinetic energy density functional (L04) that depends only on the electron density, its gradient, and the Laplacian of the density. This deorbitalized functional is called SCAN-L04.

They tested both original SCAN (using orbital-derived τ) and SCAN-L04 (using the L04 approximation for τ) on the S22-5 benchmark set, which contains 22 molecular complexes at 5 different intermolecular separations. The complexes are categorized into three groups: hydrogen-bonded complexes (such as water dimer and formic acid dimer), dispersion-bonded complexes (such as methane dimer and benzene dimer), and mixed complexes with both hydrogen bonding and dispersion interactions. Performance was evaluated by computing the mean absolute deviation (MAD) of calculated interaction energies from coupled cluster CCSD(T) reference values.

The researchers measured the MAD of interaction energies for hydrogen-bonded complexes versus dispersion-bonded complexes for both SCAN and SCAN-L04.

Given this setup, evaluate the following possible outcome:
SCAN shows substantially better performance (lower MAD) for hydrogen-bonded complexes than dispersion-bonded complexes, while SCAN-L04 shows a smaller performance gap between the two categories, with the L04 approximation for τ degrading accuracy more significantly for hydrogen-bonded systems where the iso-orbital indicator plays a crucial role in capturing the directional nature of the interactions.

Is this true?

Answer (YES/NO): NO